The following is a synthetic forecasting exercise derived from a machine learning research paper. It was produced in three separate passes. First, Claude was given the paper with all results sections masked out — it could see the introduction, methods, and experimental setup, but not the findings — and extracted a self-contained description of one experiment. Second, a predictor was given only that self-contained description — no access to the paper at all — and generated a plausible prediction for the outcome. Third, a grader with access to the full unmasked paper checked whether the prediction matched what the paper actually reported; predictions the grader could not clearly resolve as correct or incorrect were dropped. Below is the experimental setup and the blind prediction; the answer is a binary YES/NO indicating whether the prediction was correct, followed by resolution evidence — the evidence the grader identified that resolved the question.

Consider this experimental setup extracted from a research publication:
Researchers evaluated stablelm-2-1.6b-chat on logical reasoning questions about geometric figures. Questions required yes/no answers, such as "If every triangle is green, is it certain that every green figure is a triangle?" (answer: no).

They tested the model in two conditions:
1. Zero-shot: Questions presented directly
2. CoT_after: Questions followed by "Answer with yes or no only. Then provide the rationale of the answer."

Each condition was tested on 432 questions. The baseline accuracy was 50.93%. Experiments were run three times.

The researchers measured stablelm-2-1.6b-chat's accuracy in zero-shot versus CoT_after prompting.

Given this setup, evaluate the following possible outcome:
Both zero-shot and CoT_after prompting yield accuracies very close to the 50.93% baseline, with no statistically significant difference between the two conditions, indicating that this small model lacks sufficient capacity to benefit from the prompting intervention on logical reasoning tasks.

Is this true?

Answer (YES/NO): NO